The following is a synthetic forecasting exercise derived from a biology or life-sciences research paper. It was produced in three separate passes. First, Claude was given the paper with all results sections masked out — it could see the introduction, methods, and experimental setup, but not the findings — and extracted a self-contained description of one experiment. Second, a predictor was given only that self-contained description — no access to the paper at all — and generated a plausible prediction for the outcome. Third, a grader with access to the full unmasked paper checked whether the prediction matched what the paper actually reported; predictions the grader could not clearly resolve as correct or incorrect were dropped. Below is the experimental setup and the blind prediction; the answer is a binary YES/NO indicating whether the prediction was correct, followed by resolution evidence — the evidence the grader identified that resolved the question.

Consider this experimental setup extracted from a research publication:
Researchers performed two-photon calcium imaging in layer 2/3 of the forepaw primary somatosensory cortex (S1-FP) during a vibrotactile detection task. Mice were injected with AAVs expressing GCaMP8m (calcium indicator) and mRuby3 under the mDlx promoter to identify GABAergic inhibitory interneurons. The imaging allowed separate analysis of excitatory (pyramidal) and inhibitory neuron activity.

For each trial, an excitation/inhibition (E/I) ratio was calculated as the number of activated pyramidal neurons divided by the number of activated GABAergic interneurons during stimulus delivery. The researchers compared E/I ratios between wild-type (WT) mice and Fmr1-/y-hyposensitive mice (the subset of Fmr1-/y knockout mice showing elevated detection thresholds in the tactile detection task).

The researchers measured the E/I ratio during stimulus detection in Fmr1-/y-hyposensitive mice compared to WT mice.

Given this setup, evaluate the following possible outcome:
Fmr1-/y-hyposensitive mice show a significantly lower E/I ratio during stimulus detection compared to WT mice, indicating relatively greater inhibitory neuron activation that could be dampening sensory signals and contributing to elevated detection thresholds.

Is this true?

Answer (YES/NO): NO